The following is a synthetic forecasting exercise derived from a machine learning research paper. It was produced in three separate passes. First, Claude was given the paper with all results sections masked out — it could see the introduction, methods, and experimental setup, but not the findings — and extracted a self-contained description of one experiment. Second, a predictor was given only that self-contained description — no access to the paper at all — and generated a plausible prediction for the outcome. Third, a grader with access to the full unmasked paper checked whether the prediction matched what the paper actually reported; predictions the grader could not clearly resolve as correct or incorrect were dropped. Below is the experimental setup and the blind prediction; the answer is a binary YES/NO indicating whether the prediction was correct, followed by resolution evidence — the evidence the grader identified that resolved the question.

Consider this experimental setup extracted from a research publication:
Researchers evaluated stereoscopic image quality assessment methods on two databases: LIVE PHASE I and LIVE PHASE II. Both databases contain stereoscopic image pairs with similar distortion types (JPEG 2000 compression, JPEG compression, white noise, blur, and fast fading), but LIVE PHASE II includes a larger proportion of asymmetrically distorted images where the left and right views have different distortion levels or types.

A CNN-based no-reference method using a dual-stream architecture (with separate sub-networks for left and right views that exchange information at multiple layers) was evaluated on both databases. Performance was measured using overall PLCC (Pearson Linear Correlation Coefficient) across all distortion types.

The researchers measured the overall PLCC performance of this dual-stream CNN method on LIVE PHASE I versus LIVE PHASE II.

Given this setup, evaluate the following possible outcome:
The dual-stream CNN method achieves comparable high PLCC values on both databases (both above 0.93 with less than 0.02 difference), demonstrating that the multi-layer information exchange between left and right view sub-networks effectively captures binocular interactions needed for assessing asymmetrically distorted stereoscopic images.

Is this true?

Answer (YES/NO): NO